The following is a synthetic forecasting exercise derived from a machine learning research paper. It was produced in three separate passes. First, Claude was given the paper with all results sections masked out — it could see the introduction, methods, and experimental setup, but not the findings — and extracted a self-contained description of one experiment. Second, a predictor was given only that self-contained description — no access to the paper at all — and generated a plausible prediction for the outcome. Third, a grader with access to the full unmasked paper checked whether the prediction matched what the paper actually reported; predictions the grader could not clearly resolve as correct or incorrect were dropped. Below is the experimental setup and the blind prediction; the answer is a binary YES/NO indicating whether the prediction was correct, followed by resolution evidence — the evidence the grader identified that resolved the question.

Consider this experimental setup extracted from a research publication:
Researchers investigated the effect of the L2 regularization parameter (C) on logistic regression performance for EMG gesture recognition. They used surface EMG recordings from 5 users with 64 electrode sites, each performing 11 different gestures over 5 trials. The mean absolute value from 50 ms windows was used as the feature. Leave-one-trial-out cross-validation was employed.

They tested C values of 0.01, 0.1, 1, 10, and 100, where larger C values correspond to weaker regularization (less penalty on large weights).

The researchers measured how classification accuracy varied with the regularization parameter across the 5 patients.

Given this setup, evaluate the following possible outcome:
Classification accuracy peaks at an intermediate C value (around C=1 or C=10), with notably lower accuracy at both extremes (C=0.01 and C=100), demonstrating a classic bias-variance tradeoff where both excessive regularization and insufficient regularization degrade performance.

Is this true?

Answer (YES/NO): NO